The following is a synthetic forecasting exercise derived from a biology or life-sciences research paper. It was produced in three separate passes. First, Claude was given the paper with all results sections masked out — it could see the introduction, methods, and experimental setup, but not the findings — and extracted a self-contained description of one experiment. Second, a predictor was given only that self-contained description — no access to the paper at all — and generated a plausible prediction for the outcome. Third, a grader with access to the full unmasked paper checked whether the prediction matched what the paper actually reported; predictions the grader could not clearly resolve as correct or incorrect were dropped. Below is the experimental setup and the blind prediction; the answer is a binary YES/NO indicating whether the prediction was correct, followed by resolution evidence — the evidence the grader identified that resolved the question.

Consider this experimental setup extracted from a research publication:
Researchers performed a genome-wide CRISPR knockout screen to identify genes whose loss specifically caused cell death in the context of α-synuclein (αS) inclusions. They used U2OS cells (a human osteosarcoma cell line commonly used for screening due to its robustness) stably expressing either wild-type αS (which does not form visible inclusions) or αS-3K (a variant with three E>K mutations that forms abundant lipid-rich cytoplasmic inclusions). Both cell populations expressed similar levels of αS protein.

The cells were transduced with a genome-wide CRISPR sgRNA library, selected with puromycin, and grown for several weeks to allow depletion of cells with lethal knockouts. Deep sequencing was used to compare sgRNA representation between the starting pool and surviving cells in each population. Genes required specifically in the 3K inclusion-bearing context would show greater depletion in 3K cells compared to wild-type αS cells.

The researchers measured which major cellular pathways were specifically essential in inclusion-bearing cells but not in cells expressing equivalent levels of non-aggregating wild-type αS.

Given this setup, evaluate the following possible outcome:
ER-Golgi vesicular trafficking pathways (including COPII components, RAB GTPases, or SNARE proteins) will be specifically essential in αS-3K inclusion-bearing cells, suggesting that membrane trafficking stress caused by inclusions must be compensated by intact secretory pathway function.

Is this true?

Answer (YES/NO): NO